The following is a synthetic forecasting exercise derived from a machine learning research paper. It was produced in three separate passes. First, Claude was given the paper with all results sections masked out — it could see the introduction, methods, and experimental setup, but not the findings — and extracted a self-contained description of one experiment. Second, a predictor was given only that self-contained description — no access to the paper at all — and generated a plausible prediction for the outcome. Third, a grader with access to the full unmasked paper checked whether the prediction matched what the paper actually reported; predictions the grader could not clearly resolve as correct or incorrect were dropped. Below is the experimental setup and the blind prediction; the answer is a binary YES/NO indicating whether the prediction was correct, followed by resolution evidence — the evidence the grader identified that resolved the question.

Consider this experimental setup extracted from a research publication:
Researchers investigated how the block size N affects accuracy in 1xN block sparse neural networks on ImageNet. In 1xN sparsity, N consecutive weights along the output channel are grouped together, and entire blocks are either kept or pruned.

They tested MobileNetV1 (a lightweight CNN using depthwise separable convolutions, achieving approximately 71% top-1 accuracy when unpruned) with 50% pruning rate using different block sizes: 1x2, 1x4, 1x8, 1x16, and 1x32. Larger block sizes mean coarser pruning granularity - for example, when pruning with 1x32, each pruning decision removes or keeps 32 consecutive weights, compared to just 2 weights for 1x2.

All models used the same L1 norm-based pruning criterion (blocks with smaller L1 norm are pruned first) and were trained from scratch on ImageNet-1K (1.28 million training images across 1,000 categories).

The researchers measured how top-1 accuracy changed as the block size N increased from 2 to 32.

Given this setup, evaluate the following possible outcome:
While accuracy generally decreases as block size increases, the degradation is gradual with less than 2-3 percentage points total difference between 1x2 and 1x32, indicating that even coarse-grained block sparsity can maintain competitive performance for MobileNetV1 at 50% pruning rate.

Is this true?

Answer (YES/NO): YES